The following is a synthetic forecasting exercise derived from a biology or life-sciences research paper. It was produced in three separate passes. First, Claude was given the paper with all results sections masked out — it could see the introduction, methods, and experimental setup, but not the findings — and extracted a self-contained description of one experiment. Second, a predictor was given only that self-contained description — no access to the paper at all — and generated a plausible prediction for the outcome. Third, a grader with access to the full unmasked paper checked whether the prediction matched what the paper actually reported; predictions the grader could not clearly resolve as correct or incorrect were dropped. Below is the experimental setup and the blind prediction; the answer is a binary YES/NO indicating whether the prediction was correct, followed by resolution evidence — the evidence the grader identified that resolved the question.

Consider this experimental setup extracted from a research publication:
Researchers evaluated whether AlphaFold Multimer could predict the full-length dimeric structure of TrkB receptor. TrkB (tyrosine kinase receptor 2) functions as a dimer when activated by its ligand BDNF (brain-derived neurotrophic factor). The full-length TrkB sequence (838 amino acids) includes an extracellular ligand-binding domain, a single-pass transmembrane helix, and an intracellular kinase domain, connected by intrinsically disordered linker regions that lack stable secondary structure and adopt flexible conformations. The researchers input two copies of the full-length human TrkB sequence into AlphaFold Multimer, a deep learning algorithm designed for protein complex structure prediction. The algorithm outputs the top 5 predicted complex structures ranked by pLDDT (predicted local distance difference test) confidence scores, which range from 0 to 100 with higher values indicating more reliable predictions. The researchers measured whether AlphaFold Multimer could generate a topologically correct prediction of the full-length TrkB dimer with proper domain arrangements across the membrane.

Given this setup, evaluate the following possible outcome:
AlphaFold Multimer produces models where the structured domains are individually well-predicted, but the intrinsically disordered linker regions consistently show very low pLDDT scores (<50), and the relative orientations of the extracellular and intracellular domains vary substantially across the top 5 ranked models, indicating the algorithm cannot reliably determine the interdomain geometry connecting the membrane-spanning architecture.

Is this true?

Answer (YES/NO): YES